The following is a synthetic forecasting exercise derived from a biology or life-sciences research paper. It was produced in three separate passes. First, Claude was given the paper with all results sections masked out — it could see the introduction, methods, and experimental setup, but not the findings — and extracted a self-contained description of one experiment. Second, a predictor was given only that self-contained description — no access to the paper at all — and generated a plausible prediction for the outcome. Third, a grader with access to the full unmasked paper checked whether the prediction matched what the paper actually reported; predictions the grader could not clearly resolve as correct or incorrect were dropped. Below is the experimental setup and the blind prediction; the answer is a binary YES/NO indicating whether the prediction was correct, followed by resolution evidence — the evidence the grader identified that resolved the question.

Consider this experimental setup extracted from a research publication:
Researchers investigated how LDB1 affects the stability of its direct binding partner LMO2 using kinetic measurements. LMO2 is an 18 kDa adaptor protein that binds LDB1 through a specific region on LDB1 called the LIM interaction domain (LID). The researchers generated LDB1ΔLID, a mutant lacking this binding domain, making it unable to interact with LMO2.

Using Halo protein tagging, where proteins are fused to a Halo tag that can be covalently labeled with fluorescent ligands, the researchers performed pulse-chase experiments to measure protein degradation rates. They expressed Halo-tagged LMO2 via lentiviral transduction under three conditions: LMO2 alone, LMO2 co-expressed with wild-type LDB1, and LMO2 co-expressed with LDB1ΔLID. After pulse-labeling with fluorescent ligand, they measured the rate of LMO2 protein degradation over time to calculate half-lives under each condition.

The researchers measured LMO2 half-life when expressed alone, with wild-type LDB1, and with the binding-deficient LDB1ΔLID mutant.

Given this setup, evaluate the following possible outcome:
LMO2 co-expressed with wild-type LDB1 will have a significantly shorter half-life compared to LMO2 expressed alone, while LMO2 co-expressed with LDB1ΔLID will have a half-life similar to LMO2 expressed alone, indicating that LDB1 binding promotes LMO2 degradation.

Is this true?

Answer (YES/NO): NO